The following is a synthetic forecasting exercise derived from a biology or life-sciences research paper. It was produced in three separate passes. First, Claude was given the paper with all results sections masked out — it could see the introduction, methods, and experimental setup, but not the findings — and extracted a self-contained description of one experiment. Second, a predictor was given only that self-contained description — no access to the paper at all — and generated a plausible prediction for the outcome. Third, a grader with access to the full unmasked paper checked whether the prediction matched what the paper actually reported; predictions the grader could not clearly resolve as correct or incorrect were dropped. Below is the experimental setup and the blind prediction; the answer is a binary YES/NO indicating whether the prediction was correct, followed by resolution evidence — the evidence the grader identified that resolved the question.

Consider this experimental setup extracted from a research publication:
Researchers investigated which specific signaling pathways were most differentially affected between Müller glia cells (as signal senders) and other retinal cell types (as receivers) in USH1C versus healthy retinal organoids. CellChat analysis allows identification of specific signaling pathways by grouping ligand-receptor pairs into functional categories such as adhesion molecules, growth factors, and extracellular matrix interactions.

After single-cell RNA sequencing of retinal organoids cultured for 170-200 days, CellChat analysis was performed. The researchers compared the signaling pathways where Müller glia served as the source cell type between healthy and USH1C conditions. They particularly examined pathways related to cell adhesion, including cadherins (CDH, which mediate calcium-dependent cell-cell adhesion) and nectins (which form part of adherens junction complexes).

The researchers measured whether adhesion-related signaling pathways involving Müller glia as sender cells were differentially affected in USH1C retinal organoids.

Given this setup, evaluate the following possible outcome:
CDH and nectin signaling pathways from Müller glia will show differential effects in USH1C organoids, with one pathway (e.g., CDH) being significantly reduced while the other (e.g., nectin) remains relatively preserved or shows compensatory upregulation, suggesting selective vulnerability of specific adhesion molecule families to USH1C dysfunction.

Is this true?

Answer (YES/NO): NO